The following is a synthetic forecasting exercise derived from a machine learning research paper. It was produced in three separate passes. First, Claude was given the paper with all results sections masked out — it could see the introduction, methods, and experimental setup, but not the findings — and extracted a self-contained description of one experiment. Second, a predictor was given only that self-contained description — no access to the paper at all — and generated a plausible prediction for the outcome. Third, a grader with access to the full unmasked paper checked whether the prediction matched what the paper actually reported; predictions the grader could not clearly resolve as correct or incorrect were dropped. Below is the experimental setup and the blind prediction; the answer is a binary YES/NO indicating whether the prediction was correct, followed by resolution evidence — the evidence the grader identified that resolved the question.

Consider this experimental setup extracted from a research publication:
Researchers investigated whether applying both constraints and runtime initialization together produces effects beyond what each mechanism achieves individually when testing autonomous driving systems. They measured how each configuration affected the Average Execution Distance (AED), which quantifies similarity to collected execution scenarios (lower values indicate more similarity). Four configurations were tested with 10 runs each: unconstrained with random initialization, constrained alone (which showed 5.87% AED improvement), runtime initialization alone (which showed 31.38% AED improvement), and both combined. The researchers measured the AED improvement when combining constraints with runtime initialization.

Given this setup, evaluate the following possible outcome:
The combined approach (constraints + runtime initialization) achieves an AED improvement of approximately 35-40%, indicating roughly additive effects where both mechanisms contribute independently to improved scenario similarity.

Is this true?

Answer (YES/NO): NO